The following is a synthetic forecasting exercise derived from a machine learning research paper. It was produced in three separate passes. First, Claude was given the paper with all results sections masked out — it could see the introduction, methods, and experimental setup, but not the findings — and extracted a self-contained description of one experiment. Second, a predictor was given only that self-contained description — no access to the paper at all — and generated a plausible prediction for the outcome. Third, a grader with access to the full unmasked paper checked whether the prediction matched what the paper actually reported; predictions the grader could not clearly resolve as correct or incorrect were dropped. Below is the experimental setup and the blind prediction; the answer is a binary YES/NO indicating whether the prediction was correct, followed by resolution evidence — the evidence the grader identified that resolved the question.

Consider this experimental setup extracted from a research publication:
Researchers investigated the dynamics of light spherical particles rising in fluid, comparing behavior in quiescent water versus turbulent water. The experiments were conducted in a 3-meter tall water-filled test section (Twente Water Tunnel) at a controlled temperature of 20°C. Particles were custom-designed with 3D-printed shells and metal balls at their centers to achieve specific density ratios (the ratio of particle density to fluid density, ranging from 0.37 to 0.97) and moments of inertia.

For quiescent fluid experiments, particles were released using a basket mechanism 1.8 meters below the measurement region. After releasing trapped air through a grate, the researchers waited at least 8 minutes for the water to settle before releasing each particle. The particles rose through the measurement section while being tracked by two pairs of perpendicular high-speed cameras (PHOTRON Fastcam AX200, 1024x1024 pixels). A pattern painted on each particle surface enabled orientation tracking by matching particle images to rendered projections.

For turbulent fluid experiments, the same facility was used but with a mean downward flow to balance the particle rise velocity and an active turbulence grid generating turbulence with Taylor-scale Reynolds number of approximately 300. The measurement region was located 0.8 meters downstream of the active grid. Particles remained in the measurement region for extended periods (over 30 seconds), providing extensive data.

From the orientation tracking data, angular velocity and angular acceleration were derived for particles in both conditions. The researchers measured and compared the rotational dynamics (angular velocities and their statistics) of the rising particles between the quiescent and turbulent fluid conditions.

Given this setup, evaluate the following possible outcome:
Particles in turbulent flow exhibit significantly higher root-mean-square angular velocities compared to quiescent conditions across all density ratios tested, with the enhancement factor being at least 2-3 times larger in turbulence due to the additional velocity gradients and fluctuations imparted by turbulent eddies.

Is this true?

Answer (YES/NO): NO